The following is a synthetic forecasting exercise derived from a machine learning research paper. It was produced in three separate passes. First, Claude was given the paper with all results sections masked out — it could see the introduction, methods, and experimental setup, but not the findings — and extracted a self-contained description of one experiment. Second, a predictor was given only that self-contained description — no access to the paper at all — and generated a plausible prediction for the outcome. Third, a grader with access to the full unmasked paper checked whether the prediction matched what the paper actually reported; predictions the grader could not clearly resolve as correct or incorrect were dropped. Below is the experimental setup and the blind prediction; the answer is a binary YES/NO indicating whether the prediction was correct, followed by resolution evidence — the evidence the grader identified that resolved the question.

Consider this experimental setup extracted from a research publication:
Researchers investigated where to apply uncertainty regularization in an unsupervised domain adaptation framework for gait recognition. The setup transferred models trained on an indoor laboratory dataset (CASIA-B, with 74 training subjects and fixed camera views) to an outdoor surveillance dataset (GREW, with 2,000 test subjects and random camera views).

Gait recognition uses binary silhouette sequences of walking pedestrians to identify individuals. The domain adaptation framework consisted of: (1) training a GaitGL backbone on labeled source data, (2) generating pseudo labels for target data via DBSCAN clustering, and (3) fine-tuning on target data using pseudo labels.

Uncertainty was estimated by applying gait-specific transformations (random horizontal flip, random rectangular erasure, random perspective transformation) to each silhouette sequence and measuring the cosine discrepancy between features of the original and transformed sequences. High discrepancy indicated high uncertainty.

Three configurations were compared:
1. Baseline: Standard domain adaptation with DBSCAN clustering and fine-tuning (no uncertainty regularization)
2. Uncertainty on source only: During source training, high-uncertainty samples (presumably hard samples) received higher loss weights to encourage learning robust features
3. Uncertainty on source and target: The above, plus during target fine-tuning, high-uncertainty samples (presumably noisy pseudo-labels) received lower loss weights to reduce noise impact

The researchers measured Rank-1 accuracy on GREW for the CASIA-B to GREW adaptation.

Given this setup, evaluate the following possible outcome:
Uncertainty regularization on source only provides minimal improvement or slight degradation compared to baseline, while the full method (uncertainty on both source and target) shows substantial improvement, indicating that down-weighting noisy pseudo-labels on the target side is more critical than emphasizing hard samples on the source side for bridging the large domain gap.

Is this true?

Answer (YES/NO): YES